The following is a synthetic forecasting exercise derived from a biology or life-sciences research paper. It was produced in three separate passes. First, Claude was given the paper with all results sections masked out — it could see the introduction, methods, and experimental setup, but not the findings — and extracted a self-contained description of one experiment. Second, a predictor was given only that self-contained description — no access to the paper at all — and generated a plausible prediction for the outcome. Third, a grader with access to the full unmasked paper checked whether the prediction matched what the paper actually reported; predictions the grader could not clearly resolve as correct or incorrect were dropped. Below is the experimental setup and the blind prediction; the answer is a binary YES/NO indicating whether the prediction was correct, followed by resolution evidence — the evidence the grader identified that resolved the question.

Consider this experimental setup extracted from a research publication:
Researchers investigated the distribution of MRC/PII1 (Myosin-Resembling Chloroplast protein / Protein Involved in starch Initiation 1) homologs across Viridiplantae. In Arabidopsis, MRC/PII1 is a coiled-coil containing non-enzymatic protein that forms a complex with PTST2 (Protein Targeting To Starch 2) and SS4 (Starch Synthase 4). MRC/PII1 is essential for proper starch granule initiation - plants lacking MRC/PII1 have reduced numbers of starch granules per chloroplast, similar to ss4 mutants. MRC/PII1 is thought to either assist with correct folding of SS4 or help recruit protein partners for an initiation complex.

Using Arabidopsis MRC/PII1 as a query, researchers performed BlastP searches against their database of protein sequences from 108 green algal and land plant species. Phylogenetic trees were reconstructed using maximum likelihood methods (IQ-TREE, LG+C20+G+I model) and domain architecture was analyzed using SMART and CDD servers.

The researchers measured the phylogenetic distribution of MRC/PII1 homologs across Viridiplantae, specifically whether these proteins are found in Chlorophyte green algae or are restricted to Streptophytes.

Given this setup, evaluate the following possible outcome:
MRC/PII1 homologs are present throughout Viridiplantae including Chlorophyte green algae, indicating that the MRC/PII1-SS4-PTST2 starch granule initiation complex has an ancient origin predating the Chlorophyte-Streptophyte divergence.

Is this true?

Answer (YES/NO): NO